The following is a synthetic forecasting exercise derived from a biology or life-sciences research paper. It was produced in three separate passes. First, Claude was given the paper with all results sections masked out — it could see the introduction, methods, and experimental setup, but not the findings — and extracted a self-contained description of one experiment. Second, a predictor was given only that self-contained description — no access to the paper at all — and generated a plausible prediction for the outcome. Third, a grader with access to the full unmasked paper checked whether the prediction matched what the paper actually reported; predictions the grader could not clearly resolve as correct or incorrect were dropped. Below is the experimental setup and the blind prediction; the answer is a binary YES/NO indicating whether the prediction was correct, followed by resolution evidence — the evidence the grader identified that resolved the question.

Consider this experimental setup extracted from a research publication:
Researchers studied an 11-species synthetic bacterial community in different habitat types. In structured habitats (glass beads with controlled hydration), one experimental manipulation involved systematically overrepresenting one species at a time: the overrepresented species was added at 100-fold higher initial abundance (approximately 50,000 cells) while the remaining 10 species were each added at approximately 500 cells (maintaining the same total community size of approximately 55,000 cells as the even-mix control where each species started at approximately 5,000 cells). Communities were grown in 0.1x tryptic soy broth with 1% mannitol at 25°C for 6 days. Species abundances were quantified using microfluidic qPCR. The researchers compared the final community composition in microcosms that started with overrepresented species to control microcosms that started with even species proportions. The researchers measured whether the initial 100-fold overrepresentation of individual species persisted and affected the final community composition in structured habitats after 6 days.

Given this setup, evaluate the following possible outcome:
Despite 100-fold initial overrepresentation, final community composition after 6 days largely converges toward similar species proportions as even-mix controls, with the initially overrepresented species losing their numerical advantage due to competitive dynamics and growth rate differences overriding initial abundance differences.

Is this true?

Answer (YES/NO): NO